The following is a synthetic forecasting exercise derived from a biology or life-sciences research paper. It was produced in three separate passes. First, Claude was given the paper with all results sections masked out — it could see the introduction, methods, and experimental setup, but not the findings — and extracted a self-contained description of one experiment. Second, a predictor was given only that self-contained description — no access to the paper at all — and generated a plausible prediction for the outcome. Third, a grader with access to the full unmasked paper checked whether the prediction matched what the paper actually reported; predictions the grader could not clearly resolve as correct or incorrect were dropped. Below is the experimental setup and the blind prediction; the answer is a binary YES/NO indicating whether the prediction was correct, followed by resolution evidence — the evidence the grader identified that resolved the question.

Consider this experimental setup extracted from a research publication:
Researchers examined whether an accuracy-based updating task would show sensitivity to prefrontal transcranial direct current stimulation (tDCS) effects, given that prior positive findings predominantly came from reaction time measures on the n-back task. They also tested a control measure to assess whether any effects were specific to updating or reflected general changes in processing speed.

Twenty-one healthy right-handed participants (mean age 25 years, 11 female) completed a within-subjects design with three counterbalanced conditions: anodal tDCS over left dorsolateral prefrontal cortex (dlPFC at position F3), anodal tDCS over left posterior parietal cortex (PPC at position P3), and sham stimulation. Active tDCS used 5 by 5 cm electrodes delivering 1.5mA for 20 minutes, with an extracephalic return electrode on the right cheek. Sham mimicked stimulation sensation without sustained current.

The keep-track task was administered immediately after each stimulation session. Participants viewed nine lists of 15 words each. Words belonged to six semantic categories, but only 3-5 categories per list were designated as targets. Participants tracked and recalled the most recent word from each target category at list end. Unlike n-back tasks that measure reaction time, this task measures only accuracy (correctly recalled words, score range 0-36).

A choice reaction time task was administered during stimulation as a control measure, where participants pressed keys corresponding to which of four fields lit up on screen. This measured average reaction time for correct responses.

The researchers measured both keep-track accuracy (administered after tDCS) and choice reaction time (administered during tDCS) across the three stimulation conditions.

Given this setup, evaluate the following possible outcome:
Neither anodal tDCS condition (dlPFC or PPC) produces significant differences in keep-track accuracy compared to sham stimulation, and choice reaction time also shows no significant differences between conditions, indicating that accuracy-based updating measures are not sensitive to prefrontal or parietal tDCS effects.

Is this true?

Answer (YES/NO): YES